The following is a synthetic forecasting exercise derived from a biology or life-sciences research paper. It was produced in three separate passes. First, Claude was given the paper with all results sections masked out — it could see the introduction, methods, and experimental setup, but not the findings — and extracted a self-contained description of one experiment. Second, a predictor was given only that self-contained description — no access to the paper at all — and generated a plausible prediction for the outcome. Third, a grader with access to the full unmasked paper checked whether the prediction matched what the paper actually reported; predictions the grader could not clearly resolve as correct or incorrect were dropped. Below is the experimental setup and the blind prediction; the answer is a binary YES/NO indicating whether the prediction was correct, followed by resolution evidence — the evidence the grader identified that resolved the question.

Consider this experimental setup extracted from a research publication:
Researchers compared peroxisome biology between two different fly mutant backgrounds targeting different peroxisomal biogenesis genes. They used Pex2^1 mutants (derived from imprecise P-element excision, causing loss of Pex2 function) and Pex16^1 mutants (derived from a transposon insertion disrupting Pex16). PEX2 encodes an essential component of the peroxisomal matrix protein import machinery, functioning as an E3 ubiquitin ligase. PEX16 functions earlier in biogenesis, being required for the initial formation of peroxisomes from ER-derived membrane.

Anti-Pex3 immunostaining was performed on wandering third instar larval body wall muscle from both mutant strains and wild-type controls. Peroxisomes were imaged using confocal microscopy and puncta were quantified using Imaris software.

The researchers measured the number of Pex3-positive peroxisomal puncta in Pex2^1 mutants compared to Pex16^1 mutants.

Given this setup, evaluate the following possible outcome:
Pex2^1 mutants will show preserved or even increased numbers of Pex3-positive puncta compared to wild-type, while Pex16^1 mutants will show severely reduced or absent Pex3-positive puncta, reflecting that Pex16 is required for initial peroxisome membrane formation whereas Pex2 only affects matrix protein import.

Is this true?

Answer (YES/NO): NO